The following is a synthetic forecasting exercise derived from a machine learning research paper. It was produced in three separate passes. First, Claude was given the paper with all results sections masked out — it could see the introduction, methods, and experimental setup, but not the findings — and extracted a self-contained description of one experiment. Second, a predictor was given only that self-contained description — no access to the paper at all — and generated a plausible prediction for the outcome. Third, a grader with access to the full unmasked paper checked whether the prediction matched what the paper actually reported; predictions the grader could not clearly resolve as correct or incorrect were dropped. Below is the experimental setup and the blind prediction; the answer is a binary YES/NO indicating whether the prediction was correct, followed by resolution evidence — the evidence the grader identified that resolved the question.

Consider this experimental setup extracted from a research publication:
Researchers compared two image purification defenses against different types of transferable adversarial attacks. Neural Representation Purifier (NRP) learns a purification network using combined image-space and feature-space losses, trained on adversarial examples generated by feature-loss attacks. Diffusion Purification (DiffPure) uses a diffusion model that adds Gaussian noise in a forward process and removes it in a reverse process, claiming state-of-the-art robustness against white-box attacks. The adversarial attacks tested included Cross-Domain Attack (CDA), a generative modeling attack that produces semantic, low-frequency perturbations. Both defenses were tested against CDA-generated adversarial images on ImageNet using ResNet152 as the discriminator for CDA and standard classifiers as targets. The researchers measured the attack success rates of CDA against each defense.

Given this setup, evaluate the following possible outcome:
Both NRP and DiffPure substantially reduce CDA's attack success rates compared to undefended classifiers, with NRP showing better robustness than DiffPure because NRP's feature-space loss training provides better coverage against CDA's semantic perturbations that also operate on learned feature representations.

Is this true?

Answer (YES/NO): NO